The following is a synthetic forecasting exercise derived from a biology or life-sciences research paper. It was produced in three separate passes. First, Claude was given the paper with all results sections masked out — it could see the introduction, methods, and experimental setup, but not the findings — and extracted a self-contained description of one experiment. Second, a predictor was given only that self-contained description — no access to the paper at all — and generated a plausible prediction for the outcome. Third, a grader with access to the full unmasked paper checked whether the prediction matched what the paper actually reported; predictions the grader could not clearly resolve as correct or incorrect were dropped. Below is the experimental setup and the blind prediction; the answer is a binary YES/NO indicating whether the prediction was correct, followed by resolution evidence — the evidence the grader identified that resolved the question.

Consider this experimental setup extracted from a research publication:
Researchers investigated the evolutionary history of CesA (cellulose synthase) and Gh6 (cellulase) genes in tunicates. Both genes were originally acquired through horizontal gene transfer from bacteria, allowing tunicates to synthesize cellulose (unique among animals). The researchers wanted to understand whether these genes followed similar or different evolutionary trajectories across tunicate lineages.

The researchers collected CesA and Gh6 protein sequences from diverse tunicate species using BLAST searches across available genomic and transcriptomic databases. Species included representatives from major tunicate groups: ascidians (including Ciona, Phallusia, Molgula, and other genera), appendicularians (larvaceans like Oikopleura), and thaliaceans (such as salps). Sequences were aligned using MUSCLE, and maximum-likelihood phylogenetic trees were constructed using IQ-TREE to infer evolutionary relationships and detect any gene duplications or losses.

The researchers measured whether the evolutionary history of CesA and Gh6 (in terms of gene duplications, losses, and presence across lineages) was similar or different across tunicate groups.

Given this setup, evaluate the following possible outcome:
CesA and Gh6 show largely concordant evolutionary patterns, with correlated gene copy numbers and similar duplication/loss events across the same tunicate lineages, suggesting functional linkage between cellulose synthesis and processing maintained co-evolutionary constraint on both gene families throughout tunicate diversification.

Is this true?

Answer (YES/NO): NO